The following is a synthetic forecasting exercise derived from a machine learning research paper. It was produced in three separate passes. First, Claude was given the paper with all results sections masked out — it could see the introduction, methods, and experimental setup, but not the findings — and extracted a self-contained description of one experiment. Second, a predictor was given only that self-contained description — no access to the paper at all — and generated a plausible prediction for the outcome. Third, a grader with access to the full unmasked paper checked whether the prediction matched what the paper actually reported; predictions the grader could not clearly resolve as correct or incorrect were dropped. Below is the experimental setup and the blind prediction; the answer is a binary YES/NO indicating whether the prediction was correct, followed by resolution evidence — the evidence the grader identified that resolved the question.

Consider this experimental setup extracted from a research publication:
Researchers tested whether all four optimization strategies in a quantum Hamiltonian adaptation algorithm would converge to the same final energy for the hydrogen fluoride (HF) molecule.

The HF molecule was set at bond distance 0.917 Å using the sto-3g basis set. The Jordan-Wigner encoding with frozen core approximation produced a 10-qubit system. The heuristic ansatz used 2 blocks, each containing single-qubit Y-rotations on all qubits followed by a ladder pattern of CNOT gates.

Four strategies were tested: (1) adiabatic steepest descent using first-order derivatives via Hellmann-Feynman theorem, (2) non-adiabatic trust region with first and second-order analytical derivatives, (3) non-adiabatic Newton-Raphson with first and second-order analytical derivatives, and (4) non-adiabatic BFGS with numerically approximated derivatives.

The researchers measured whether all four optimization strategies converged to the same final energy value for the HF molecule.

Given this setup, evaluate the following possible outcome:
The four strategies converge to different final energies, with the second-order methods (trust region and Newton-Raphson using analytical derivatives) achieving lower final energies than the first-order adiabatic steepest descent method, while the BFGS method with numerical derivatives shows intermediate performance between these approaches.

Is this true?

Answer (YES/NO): NO